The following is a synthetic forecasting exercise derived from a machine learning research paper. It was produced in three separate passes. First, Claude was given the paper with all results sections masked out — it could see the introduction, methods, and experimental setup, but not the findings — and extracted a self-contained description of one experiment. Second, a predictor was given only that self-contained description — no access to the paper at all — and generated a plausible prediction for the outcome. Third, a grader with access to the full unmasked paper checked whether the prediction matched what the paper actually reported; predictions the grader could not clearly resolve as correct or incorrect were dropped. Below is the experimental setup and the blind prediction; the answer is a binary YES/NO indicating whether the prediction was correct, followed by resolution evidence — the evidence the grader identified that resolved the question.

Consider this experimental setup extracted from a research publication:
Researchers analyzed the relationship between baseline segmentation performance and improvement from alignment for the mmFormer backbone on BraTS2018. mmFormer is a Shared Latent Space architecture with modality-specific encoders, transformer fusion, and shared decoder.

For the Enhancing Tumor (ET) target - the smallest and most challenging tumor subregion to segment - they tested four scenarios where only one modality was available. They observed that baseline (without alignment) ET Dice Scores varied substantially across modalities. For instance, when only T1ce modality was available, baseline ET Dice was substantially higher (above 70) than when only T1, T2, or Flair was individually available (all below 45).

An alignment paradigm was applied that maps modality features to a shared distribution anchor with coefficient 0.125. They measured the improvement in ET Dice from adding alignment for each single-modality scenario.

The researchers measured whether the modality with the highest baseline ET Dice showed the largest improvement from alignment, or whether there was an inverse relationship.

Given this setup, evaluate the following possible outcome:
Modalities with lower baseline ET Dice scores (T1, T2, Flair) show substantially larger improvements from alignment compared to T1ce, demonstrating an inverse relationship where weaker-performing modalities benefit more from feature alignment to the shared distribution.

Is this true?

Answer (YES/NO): YES